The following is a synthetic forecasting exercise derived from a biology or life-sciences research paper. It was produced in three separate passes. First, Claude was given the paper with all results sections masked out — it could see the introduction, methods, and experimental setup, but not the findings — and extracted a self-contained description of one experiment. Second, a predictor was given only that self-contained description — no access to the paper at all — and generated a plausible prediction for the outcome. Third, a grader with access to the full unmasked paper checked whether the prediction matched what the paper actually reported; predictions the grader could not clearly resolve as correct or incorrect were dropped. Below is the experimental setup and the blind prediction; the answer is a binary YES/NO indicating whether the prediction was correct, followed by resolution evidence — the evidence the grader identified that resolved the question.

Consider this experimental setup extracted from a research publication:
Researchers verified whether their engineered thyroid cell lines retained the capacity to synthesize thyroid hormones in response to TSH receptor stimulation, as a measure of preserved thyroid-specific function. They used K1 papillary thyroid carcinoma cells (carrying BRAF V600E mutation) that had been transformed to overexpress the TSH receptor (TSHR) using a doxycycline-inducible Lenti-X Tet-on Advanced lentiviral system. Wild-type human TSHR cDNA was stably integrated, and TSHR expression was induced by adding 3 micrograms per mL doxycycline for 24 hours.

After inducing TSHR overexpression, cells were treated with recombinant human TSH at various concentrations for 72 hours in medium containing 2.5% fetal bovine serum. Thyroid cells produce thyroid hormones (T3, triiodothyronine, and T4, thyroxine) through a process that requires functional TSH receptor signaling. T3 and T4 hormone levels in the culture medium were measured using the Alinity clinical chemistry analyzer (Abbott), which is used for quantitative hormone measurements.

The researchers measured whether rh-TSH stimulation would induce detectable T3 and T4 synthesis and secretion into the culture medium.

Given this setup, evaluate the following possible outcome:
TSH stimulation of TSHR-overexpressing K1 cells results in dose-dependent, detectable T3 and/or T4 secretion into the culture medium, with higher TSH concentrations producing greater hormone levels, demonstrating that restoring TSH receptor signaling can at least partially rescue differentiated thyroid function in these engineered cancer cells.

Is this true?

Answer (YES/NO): NO